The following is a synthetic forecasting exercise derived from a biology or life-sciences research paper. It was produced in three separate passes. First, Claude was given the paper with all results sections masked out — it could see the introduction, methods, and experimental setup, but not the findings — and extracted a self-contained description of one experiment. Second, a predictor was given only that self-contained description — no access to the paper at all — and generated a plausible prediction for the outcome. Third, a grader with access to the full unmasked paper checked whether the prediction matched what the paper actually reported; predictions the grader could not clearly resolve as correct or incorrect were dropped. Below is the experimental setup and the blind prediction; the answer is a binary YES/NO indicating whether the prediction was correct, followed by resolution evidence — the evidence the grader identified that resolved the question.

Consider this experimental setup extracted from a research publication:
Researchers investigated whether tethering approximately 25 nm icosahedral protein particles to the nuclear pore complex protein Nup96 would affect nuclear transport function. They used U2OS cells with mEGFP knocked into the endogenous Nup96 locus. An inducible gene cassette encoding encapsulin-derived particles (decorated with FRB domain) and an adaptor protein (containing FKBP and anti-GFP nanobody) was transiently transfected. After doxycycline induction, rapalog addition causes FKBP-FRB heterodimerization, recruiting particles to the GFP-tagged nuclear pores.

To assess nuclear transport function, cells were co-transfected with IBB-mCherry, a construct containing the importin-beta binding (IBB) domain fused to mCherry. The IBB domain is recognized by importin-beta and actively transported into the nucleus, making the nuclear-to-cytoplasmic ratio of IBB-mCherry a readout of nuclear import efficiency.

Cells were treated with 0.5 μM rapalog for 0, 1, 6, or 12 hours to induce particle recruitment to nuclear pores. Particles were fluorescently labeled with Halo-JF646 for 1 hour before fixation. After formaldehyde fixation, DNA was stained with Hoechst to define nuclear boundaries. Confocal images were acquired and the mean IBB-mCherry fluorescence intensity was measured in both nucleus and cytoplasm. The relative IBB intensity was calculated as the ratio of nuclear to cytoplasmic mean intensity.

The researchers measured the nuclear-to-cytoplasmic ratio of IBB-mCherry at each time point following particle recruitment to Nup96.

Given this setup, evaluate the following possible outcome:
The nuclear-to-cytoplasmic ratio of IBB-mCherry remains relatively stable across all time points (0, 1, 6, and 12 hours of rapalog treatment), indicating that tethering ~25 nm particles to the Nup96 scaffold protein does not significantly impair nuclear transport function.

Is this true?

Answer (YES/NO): YES